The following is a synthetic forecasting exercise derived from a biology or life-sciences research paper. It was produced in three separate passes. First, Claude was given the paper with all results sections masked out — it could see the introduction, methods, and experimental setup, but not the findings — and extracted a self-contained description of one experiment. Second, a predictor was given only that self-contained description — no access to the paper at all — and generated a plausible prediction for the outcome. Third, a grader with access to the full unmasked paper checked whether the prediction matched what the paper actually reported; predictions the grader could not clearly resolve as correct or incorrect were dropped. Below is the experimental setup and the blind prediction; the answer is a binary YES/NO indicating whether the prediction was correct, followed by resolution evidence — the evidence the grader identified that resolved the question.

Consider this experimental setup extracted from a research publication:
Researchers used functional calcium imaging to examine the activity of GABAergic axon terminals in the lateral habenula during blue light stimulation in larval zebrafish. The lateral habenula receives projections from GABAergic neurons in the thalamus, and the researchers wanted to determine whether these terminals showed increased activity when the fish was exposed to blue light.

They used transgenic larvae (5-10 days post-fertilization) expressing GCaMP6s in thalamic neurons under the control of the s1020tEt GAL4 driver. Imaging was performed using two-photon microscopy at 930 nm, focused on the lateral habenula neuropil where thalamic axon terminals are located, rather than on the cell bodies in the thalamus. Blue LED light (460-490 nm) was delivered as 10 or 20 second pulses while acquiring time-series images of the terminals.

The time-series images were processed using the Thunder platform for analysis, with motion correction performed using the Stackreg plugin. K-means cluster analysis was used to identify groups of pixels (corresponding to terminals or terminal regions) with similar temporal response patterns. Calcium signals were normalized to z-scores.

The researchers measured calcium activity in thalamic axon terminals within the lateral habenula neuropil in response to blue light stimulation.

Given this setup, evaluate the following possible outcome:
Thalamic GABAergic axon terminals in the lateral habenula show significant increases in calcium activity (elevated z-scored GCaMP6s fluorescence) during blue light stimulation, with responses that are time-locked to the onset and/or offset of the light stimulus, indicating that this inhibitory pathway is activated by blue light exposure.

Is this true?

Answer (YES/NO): YES